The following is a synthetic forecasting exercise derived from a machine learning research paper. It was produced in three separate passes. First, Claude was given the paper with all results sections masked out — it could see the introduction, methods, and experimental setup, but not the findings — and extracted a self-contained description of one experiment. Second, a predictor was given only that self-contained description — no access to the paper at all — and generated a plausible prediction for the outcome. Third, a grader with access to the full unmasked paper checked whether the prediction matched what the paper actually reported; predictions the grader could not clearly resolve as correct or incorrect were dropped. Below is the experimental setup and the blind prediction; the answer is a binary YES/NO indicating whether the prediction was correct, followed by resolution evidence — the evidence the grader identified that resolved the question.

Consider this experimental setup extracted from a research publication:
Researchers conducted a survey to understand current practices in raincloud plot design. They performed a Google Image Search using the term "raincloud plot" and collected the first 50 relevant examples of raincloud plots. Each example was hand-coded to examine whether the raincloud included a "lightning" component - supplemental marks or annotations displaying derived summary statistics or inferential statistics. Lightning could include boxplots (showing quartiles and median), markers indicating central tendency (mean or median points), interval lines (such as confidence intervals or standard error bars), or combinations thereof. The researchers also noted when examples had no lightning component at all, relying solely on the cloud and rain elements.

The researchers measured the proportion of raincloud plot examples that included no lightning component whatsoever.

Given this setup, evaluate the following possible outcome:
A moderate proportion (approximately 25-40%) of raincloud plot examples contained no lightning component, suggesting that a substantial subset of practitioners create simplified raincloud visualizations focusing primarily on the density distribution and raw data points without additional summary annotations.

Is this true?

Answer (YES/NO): NO